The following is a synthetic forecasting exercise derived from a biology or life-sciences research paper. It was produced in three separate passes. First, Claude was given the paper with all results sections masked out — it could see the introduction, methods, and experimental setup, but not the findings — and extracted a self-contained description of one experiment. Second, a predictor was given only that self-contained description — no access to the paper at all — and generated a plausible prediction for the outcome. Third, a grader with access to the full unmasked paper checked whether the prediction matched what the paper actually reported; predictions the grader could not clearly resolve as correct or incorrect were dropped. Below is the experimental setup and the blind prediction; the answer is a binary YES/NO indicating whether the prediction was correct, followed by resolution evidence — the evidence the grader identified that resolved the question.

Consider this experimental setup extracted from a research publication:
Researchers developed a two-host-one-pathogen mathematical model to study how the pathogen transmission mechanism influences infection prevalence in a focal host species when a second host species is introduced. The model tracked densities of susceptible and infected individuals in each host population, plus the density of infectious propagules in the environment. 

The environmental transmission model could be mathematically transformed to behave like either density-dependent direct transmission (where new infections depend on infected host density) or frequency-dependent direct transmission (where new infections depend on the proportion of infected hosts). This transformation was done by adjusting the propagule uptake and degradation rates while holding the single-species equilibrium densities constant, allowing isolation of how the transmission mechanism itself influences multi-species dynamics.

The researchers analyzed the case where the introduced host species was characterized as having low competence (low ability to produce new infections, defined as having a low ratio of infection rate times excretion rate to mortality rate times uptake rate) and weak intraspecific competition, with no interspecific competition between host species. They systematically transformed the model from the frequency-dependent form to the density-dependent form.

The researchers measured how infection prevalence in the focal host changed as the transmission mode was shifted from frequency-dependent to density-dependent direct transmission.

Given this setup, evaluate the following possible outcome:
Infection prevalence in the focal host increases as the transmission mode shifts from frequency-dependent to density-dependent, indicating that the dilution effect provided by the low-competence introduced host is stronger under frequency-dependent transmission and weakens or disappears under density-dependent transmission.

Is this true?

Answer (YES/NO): YES